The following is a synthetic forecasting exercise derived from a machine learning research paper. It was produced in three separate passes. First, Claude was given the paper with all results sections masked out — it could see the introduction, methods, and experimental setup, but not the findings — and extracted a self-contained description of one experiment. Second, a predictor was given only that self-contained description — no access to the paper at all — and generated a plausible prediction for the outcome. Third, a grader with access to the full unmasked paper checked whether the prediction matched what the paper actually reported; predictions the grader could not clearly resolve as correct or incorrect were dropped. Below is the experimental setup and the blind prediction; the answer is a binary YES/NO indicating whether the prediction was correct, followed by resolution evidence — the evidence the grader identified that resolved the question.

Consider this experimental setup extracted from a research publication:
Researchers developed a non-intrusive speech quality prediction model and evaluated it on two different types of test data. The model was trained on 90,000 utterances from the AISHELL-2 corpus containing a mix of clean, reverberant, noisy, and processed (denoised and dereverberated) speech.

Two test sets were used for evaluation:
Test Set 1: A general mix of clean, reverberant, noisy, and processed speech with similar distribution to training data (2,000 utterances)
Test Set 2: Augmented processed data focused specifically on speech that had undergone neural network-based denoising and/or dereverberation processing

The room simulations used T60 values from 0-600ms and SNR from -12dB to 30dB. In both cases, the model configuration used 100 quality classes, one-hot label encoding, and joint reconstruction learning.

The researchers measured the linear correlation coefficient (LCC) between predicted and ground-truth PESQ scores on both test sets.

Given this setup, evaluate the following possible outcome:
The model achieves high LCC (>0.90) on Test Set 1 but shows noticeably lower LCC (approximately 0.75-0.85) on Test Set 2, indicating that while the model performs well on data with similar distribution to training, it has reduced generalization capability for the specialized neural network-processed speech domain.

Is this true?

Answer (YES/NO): NO